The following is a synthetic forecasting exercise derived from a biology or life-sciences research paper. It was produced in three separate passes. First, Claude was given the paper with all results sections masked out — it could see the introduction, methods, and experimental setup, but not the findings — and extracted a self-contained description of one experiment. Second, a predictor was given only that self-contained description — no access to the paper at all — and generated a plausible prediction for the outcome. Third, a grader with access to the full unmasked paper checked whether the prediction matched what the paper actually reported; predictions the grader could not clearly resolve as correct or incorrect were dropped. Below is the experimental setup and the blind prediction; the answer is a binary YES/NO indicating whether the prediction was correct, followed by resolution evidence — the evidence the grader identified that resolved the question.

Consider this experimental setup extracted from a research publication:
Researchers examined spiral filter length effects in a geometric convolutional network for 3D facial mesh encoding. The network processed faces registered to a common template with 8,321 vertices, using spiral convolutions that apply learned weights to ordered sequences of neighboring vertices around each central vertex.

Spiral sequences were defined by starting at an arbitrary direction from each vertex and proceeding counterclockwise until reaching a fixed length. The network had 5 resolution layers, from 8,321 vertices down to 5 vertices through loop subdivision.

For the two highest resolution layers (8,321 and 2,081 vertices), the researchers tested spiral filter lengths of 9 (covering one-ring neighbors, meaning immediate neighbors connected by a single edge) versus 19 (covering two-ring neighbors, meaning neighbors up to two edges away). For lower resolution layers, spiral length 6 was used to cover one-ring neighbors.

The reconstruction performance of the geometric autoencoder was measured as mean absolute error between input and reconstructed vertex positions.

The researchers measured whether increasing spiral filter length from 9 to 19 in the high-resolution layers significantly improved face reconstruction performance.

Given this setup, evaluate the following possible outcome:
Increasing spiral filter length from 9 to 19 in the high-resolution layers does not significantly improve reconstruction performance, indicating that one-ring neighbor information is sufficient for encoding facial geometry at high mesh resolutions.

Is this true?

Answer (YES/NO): YES